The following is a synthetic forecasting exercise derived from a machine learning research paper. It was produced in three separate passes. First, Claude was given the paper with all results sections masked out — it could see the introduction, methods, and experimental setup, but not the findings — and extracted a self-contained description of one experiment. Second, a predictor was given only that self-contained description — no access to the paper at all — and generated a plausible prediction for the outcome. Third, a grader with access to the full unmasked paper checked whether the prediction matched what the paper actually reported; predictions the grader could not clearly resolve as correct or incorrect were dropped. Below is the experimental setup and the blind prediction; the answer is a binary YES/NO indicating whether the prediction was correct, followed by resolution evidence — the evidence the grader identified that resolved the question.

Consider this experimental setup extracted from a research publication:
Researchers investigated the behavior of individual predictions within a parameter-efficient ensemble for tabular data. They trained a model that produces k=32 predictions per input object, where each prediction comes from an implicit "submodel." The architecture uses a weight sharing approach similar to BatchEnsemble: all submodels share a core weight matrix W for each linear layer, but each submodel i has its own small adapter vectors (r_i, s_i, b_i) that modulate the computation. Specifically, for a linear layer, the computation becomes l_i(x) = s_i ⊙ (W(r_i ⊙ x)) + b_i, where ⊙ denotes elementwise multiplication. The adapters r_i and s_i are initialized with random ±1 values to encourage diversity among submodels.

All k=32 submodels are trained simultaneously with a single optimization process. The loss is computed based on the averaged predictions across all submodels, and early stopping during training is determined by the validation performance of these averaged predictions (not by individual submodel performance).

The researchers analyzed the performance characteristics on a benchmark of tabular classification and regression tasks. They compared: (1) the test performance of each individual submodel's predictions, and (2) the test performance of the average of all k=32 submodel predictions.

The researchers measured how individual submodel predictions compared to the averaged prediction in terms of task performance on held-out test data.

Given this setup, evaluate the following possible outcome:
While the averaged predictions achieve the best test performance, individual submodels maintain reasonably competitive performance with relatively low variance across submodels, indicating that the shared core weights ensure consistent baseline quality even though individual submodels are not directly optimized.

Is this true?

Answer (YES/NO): NO